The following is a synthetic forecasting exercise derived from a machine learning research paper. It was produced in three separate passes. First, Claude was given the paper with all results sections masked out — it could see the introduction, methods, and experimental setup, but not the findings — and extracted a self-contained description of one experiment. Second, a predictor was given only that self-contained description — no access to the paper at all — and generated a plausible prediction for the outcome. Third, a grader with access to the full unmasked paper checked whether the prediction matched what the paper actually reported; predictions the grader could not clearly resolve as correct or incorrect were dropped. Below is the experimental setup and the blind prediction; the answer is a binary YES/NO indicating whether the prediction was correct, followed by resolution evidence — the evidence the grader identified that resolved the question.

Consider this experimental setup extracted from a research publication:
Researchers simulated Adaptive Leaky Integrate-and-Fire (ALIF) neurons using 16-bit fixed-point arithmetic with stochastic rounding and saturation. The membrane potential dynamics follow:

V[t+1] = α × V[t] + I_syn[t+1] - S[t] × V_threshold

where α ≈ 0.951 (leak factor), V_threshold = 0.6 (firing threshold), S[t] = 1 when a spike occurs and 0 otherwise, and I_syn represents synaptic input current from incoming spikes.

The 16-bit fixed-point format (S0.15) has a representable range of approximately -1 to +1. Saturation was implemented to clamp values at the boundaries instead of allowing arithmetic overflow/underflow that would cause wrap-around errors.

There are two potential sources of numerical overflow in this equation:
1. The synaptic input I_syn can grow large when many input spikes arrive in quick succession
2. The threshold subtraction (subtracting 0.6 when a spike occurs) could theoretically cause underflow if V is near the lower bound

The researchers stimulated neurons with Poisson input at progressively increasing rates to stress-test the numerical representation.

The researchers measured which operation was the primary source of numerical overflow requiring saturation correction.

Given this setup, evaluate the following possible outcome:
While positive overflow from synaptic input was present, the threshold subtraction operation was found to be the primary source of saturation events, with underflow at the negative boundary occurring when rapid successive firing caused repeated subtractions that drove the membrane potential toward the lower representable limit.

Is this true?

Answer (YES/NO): NO